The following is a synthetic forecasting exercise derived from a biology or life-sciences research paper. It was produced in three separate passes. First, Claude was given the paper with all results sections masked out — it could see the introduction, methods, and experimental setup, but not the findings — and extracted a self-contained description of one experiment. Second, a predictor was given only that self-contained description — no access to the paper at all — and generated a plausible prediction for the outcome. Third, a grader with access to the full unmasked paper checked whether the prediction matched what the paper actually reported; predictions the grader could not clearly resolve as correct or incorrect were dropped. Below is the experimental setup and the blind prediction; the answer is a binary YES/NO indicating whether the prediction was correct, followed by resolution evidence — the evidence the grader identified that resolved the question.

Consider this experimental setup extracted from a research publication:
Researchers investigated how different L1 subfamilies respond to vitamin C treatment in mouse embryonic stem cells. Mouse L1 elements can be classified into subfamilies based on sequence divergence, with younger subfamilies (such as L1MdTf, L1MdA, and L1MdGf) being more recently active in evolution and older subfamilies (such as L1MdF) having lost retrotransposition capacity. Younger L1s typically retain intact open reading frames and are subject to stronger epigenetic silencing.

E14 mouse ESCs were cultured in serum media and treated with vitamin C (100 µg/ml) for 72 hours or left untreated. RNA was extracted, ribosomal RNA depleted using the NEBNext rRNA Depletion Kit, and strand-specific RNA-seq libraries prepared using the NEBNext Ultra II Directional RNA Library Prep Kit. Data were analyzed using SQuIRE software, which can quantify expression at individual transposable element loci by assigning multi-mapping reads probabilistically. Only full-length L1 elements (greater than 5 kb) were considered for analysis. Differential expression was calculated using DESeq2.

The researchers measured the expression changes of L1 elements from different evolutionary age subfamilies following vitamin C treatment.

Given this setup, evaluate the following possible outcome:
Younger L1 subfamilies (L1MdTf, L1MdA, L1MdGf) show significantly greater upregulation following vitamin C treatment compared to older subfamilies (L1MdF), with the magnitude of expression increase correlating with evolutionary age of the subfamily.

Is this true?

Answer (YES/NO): NO